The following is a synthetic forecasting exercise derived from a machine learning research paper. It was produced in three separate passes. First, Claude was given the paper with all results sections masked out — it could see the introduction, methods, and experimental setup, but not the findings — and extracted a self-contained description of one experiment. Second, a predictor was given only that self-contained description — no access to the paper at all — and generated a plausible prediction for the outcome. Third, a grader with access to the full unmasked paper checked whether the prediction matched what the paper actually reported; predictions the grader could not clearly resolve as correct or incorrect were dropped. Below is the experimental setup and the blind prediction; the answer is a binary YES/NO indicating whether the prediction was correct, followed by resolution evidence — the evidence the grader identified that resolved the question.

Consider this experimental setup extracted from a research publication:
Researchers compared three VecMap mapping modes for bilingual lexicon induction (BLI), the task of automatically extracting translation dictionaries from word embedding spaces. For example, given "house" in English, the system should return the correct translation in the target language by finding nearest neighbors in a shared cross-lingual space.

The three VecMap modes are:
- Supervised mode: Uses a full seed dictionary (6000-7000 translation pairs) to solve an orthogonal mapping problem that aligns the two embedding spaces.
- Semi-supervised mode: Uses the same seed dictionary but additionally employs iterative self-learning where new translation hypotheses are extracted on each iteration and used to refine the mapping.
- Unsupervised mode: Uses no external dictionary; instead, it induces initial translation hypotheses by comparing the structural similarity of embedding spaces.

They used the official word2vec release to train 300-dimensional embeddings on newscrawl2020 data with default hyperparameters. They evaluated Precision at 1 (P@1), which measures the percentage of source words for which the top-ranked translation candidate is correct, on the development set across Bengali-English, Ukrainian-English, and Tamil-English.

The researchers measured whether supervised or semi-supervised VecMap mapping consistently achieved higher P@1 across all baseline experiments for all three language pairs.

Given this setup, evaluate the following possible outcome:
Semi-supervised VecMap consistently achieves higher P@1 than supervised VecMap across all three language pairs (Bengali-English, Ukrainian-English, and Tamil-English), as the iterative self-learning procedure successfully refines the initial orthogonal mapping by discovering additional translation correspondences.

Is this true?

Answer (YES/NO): NO